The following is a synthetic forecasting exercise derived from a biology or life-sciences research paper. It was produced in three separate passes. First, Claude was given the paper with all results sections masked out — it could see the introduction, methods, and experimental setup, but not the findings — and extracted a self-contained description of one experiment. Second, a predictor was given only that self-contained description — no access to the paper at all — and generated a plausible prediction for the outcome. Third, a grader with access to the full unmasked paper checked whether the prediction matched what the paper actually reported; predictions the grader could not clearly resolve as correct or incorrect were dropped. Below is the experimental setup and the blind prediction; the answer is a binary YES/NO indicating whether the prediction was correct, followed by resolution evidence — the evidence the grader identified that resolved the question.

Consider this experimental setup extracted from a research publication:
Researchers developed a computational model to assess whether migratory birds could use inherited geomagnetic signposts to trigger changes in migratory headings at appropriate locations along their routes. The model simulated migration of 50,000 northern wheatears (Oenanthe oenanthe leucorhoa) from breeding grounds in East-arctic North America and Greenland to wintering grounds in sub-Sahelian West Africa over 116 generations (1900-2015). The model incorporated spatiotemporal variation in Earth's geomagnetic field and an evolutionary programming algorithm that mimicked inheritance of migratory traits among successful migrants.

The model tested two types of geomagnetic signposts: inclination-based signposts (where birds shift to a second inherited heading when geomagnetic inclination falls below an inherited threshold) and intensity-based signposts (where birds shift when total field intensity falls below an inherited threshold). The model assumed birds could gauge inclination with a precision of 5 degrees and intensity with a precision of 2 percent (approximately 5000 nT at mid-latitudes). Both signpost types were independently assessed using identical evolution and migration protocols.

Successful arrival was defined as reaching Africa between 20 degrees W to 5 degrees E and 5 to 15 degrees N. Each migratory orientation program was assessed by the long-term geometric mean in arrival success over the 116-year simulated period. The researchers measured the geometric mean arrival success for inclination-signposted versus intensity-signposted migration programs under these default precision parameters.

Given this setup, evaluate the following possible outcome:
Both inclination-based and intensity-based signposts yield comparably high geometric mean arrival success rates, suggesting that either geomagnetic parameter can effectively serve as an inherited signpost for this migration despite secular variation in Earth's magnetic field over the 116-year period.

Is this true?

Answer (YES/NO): NO